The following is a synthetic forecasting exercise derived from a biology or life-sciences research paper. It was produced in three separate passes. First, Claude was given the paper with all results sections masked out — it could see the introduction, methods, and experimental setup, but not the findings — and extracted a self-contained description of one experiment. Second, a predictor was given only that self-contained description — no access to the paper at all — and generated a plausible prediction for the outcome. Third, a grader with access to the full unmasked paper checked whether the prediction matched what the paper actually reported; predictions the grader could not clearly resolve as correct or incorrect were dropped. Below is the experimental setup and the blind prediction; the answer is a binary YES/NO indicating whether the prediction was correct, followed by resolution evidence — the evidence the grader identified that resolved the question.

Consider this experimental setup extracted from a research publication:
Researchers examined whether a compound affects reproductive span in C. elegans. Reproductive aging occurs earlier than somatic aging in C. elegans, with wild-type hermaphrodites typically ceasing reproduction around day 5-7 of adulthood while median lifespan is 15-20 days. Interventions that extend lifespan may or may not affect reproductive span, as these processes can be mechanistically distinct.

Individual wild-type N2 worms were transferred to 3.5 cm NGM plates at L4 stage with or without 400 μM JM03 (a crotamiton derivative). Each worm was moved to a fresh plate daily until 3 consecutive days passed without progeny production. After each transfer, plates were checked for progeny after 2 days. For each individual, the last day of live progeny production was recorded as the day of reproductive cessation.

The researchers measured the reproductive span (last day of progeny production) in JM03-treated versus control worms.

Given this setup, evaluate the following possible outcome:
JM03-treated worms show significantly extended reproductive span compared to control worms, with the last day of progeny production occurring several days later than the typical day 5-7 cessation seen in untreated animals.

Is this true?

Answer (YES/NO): NO